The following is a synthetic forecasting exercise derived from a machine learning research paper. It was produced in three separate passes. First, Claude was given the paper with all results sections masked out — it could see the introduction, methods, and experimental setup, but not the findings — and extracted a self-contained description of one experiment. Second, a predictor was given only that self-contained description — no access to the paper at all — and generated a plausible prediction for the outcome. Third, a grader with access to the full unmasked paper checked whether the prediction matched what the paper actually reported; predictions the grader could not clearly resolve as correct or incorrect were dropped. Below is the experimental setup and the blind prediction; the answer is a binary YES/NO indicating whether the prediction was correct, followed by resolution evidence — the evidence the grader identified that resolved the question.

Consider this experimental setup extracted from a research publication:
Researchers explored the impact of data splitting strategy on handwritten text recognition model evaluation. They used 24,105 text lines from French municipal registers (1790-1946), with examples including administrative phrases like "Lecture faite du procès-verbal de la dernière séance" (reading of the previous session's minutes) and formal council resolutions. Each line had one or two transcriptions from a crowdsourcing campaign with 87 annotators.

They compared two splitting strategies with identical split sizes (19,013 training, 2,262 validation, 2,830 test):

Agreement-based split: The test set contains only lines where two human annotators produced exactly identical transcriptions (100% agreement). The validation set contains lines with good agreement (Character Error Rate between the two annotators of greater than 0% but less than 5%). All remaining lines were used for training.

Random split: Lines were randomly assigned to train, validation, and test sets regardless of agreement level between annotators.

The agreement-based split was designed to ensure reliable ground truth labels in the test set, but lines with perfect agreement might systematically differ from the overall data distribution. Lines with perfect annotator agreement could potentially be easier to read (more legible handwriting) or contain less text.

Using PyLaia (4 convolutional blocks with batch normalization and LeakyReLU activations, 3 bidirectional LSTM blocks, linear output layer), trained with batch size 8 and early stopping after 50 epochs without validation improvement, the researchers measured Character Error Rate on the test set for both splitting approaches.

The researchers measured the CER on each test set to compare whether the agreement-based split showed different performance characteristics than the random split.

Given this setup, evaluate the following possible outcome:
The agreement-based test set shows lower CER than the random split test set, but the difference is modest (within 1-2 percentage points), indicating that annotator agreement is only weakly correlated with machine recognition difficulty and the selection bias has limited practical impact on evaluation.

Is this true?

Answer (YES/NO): NO